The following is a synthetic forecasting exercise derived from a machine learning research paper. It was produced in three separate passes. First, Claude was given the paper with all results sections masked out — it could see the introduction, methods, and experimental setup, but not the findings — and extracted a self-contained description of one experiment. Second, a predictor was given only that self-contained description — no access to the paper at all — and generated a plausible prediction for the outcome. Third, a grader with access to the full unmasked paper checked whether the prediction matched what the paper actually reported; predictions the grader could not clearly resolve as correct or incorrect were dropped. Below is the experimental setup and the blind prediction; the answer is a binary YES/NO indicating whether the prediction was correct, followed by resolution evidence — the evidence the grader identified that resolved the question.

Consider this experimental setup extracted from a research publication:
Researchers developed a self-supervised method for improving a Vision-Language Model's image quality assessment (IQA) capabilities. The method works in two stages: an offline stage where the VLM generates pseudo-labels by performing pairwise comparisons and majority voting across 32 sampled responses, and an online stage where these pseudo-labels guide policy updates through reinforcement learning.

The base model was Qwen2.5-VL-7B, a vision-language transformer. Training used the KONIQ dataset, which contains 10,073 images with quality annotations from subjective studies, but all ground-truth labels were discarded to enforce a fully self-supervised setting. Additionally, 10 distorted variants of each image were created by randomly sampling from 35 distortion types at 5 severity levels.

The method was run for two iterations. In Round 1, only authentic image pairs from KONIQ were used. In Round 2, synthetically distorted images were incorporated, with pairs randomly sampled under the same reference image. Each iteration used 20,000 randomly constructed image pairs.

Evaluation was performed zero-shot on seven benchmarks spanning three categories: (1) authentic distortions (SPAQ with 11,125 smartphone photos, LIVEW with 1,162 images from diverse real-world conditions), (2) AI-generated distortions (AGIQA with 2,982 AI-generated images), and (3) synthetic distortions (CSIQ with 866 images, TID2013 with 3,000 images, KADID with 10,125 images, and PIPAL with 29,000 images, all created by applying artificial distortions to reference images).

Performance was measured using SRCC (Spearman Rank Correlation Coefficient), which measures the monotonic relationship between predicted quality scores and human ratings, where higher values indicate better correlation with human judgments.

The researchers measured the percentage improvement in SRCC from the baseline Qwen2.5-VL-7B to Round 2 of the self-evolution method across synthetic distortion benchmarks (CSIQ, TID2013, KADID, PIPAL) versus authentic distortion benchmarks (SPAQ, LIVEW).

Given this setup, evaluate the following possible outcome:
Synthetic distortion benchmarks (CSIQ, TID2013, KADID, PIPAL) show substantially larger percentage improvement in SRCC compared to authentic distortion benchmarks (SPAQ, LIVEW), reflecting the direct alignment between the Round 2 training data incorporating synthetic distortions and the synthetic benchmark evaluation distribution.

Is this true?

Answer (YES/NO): YES